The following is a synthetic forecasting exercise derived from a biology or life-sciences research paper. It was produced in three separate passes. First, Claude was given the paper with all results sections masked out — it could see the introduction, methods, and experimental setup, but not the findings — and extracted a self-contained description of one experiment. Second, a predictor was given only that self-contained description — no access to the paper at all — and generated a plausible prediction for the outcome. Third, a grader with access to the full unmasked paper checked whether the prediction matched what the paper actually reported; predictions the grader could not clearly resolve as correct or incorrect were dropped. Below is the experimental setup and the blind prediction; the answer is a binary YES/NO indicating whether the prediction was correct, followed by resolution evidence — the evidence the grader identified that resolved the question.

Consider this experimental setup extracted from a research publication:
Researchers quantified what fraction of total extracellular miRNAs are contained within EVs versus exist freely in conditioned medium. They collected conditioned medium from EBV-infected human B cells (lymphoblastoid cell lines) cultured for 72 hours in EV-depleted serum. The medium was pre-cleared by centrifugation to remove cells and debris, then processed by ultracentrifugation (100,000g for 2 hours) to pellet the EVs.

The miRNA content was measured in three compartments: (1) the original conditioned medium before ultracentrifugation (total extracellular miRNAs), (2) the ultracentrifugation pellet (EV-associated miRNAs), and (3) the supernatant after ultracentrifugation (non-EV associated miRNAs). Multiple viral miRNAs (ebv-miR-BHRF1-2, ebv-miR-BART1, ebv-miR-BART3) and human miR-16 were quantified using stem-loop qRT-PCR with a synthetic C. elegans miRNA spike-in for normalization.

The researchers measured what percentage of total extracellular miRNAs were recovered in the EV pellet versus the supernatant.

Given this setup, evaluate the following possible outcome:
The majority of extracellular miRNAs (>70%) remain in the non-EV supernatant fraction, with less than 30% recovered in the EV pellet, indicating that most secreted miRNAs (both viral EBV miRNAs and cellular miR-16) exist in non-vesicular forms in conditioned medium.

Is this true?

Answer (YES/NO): YES